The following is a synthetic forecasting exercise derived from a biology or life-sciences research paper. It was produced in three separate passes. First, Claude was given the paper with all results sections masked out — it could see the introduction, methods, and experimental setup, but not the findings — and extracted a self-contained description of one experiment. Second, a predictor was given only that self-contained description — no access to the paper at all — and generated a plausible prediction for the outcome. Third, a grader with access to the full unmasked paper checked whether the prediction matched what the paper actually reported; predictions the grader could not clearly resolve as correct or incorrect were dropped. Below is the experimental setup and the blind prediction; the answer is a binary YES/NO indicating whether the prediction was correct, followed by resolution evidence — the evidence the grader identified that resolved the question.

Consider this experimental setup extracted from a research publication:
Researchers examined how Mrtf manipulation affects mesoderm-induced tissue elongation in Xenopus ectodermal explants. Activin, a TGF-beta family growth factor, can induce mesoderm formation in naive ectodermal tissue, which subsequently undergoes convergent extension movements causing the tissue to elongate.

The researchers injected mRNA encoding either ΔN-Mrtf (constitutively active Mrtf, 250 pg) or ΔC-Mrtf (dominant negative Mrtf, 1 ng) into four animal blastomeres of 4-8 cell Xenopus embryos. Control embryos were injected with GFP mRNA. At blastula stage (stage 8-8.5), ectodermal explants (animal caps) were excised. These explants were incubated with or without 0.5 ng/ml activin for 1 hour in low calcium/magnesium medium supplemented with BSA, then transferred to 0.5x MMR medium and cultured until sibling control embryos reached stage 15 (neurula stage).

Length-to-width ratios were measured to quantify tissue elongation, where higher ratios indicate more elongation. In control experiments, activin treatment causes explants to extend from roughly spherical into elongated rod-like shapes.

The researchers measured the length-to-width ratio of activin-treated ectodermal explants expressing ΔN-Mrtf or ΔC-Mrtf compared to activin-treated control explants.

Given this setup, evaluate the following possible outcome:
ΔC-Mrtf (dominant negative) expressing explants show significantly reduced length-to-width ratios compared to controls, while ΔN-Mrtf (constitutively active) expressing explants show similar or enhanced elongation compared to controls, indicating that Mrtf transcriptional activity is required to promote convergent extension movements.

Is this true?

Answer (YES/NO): NO